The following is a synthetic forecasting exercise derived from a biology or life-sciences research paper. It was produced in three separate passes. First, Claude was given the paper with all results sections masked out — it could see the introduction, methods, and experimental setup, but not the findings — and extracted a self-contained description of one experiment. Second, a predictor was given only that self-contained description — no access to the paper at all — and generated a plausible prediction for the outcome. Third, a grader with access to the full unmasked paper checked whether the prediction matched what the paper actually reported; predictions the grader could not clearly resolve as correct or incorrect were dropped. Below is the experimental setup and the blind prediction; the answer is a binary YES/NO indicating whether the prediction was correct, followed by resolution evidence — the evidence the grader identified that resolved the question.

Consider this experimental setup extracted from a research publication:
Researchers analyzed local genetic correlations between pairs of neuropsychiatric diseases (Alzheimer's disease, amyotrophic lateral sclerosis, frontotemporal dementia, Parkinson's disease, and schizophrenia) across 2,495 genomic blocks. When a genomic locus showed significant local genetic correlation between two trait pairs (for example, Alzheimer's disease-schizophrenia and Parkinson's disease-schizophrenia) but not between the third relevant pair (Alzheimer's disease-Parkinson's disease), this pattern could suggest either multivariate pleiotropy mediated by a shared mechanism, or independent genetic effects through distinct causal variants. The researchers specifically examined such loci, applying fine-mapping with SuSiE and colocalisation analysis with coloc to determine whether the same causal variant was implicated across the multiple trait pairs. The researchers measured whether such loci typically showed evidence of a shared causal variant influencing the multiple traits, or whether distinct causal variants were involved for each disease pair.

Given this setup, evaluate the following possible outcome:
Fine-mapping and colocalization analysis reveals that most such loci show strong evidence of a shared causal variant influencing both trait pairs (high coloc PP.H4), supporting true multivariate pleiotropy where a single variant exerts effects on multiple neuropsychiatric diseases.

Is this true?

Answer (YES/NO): NO